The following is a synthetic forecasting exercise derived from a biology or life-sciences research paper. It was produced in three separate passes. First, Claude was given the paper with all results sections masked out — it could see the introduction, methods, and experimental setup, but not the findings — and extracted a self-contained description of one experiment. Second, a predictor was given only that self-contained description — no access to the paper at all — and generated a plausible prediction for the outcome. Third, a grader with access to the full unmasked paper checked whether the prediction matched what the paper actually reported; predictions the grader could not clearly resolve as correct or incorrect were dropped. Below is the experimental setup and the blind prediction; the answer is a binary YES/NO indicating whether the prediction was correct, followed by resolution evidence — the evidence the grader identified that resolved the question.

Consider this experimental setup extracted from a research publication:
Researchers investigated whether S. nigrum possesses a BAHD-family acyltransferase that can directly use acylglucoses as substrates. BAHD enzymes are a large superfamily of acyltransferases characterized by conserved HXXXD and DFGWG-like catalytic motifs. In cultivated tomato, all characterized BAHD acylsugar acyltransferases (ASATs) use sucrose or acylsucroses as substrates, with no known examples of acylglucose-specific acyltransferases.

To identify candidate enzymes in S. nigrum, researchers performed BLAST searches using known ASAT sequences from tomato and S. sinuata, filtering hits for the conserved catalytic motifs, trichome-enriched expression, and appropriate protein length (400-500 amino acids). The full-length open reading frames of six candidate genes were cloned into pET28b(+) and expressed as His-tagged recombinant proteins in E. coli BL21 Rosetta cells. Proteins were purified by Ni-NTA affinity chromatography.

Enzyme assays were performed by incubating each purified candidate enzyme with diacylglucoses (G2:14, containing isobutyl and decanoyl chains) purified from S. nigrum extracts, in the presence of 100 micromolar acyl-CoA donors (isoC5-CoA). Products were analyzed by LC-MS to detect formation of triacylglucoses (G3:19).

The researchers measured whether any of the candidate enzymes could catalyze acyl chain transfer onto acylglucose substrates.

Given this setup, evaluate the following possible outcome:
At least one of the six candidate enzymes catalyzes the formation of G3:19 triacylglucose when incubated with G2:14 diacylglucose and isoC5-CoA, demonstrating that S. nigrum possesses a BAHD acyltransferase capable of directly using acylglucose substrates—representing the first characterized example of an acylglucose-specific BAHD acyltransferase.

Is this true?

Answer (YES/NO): NO